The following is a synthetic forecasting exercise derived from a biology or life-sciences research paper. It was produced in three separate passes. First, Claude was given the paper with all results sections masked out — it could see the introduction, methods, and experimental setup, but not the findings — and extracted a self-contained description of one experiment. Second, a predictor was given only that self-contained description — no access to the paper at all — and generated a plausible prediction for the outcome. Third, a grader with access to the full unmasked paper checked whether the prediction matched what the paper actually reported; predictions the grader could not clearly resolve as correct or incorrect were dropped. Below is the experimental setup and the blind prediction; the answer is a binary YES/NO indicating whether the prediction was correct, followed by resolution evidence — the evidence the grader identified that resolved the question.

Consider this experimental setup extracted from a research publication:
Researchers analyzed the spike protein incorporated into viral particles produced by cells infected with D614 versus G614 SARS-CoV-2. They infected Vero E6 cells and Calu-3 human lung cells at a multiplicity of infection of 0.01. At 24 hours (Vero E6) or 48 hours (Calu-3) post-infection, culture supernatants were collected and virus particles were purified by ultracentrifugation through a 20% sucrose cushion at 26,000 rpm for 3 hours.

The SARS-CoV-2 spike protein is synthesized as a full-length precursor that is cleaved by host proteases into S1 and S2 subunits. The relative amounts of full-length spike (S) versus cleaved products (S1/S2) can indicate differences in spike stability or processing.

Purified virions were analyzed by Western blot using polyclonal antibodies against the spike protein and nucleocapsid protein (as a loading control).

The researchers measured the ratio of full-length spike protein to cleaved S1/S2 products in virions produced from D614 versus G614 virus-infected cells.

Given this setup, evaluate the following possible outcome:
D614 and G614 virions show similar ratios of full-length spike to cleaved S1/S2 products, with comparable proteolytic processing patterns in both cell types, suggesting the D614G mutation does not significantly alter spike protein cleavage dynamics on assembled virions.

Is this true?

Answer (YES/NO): YES